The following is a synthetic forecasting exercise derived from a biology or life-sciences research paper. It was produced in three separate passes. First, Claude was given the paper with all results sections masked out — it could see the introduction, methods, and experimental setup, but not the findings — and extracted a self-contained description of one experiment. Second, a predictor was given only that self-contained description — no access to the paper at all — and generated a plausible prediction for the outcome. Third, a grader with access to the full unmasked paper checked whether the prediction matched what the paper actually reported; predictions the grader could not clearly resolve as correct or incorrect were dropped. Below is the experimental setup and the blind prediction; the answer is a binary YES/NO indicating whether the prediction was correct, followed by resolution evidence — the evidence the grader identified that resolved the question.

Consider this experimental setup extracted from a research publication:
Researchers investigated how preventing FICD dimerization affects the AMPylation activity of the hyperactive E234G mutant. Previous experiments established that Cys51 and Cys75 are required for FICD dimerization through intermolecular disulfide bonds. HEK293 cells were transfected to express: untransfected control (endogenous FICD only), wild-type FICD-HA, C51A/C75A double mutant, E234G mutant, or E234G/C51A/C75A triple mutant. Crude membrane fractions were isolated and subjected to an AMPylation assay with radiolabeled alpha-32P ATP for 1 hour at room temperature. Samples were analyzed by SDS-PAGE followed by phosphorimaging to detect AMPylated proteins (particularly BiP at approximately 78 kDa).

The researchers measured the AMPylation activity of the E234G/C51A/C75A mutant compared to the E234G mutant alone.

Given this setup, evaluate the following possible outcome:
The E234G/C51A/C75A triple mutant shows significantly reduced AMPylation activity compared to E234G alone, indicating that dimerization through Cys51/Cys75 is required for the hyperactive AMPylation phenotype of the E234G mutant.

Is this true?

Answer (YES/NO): NO